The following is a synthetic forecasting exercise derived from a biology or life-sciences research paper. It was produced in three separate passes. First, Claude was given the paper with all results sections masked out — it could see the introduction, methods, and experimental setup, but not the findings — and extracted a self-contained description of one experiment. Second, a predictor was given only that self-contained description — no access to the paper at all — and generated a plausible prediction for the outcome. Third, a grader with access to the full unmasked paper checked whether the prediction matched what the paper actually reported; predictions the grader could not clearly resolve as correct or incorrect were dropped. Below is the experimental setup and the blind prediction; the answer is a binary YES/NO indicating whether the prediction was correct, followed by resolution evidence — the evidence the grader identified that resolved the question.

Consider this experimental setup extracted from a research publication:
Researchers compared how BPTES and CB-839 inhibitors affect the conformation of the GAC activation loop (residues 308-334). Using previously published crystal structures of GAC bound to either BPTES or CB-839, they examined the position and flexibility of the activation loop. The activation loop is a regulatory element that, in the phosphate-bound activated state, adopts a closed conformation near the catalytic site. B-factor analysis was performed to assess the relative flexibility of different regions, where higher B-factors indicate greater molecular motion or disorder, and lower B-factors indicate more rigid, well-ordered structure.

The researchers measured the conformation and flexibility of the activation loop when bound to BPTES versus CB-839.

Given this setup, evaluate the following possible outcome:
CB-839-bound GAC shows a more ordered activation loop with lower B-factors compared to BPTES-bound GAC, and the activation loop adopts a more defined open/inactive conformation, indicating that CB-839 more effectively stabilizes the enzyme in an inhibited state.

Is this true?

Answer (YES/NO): YES